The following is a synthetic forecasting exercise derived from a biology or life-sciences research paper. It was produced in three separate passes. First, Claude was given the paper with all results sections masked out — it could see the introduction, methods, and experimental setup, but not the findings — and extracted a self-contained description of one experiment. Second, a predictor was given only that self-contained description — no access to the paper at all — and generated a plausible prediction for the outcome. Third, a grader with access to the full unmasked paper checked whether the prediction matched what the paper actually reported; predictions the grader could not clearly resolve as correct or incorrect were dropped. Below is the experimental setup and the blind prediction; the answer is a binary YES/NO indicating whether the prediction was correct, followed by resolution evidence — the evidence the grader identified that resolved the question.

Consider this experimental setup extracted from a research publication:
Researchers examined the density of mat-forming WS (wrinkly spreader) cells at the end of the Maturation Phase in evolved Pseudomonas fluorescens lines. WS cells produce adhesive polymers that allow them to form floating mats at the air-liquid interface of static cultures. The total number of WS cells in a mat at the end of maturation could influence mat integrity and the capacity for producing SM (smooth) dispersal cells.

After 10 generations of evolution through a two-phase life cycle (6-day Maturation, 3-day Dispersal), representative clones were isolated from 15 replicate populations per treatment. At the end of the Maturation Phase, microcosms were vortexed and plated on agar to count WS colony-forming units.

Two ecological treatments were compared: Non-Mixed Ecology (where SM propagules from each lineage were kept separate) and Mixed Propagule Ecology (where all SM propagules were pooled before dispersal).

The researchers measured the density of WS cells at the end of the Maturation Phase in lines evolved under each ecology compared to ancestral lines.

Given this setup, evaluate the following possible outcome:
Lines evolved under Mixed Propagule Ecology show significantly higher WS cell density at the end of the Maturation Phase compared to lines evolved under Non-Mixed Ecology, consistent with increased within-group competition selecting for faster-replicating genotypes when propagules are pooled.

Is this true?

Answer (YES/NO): YES